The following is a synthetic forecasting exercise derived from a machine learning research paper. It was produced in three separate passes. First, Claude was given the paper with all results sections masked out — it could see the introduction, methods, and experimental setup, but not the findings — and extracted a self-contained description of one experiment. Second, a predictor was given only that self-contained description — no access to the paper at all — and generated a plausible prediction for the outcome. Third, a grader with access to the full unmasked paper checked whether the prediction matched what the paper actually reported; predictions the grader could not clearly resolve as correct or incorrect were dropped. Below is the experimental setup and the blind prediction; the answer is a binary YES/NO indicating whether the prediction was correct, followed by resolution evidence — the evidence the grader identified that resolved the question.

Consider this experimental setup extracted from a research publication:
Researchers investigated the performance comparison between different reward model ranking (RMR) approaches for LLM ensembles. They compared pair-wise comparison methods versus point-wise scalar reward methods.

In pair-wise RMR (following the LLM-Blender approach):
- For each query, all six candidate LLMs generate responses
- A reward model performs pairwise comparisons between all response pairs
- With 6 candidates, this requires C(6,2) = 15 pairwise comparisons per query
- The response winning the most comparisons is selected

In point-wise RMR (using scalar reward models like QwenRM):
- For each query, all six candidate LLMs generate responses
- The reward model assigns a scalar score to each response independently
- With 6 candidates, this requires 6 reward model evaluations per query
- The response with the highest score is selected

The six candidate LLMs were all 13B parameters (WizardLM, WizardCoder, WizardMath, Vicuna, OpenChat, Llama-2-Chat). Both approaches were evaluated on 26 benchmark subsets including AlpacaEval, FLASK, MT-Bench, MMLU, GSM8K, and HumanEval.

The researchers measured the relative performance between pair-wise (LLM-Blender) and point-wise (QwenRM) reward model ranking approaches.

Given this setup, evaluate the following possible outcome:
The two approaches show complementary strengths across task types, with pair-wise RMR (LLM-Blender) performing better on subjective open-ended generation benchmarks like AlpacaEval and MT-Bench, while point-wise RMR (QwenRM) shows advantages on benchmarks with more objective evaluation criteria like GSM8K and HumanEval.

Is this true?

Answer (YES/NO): NO